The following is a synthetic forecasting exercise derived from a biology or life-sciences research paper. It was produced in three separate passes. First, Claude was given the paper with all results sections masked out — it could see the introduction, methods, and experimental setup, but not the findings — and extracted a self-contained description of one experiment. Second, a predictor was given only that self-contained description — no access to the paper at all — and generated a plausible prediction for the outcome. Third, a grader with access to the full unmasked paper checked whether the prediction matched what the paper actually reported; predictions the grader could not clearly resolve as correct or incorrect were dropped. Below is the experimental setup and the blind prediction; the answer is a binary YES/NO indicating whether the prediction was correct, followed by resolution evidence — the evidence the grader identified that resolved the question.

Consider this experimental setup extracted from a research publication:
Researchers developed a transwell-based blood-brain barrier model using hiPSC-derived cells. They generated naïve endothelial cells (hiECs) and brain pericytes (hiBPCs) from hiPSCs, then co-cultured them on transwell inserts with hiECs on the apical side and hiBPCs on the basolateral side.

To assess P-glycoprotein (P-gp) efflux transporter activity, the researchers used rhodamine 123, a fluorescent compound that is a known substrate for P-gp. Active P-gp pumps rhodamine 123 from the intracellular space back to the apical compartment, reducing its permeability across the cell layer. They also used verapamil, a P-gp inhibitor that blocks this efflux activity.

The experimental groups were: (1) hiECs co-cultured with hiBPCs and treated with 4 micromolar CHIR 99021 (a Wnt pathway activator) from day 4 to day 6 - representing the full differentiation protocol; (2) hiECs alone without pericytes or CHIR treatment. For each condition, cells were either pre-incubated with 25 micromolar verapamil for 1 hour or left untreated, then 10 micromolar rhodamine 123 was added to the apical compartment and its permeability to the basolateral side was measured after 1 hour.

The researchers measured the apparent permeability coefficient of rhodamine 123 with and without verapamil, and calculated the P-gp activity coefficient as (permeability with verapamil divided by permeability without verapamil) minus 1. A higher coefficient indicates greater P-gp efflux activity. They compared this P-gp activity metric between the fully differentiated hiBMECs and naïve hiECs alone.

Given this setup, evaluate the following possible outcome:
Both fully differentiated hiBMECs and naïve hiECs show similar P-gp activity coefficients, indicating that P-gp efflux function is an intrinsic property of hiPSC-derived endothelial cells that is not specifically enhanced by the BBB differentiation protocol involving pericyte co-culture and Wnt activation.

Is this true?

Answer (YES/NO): NO